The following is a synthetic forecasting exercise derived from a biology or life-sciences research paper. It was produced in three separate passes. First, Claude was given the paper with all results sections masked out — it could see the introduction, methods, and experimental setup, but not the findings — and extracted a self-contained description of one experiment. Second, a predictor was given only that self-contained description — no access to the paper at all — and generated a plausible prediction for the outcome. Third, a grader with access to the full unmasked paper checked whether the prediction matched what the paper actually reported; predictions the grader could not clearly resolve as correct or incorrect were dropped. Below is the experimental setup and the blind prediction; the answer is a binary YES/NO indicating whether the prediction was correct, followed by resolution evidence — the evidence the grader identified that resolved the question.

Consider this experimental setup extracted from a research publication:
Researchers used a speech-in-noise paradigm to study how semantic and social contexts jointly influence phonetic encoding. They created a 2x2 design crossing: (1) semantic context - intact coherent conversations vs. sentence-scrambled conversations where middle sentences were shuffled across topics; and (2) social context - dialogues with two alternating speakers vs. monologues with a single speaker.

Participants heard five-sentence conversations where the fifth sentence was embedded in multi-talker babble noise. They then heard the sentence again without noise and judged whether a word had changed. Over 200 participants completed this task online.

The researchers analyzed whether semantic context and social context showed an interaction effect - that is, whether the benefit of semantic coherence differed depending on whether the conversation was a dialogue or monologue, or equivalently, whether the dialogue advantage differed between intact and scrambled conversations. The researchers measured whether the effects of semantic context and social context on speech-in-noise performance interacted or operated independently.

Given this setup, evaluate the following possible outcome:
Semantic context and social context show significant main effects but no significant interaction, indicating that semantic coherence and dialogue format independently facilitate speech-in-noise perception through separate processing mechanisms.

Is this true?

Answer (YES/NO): NO